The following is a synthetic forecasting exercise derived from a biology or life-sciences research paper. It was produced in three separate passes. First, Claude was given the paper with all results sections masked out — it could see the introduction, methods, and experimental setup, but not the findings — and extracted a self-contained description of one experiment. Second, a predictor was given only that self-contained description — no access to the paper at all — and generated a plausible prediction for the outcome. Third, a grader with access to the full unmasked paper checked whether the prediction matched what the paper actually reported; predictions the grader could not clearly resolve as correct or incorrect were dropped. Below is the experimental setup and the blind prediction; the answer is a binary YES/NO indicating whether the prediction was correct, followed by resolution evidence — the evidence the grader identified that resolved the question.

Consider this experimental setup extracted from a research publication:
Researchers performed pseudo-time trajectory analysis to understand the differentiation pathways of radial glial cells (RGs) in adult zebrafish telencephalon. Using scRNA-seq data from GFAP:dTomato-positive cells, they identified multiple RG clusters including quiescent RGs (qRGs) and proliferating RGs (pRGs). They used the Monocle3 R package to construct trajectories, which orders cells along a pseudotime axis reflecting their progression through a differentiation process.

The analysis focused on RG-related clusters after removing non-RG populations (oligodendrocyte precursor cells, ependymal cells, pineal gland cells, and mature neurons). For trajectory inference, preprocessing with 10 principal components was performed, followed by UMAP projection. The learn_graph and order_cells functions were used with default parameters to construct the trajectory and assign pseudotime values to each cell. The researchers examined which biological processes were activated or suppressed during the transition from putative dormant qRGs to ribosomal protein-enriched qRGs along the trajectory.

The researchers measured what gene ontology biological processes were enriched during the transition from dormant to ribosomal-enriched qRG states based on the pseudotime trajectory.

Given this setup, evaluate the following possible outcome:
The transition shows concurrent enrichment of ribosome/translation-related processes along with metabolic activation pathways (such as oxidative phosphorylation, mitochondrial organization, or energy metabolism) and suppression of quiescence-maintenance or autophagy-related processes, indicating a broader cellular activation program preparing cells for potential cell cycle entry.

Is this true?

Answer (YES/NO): NO